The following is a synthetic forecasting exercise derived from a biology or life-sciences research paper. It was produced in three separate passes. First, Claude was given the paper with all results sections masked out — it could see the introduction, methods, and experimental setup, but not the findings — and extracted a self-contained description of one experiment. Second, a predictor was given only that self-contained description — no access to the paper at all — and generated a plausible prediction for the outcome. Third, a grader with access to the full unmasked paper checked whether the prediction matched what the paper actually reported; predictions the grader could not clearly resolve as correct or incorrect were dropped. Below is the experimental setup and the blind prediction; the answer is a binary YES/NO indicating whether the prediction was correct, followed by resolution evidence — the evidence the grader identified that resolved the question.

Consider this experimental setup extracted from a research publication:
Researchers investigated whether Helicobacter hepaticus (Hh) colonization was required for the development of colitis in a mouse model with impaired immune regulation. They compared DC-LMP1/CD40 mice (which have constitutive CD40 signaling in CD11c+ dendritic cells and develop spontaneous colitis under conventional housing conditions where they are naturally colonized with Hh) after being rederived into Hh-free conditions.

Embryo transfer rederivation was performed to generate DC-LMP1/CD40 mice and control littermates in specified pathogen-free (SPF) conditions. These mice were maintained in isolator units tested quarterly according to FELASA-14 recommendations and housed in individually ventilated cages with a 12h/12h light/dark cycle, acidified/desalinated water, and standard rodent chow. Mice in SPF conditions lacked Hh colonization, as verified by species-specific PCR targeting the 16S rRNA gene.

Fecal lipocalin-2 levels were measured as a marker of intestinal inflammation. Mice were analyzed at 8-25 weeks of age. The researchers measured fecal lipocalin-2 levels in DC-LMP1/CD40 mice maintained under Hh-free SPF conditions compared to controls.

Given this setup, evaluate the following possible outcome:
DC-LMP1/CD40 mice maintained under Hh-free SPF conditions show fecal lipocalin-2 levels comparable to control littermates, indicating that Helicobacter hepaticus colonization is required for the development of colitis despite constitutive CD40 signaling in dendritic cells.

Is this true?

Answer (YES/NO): NO